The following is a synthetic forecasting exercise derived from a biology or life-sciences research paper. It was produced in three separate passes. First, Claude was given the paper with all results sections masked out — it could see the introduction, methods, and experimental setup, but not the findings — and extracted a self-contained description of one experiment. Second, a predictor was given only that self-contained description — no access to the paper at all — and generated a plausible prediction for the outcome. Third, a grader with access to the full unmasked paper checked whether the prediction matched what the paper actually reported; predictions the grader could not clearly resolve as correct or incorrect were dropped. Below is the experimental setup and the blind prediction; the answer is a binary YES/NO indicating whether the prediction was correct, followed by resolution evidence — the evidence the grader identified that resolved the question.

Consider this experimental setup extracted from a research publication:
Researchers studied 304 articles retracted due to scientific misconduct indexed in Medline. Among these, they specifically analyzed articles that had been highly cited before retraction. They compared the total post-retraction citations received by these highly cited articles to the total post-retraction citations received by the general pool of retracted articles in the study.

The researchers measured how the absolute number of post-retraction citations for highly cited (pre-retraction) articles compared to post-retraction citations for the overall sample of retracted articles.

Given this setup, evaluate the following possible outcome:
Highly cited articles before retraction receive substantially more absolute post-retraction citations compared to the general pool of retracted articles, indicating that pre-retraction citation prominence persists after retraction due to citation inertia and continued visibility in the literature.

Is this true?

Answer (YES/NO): YES